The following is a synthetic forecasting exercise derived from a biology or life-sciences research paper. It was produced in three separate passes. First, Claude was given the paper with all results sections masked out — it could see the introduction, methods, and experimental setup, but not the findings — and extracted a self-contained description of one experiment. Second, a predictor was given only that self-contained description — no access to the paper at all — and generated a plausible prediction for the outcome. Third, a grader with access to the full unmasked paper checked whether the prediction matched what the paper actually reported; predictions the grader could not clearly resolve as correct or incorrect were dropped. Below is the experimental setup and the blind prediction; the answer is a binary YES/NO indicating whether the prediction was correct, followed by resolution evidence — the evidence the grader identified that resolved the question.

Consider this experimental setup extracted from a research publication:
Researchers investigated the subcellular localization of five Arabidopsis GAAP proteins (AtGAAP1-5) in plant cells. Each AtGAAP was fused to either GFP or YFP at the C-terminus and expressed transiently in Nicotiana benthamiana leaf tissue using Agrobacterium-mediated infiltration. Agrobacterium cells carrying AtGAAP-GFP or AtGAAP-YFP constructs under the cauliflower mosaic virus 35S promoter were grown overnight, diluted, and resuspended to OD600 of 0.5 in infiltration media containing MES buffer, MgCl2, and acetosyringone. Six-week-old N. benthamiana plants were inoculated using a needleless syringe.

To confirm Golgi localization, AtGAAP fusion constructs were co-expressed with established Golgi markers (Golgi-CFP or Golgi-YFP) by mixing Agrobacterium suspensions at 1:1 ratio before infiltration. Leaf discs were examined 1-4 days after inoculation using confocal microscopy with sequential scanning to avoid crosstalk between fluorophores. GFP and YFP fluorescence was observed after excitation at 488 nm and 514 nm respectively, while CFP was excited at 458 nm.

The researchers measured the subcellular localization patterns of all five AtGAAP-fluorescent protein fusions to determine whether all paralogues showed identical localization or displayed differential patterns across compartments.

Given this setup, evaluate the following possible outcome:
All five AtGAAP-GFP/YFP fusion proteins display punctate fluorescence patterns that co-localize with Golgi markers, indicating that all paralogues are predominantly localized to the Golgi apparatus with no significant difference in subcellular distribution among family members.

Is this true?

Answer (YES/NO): NO